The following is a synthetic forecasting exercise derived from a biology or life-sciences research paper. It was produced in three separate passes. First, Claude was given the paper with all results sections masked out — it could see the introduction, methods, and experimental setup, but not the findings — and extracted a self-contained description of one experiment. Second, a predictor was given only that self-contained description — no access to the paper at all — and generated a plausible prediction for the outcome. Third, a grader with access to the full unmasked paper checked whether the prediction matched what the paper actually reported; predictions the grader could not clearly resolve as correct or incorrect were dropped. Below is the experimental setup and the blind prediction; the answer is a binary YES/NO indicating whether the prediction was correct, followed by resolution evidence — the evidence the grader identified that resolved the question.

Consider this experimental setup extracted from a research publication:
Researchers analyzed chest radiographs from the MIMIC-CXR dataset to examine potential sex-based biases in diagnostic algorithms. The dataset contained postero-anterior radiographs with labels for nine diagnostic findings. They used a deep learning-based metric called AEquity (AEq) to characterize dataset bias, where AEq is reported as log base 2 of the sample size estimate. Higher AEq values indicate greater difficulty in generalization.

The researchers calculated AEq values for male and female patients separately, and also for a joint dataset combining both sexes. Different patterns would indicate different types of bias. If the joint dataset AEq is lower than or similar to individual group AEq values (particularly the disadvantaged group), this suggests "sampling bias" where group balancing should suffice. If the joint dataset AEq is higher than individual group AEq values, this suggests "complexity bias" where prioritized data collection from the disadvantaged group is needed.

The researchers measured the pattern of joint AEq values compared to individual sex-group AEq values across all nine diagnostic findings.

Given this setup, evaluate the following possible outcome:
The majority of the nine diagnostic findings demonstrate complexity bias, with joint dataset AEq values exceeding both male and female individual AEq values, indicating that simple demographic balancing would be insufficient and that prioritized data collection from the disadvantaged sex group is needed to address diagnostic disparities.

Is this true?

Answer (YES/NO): NO